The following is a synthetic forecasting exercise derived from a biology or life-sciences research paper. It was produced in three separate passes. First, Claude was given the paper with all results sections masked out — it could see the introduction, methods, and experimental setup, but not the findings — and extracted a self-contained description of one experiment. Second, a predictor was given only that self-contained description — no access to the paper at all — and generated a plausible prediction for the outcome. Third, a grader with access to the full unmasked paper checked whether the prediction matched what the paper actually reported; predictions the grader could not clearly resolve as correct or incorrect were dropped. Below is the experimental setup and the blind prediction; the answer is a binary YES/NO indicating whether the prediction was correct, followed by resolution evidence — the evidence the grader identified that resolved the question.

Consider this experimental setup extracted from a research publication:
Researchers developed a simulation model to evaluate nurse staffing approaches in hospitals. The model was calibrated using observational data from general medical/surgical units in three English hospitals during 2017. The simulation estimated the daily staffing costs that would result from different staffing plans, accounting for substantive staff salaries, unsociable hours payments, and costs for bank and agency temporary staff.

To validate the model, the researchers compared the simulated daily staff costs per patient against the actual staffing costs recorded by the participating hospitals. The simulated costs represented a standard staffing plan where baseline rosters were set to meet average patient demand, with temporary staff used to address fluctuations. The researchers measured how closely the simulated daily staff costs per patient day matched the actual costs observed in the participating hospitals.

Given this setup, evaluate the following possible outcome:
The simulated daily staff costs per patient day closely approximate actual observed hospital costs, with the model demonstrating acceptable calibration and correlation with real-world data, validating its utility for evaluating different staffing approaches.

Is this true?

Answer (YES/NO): YES